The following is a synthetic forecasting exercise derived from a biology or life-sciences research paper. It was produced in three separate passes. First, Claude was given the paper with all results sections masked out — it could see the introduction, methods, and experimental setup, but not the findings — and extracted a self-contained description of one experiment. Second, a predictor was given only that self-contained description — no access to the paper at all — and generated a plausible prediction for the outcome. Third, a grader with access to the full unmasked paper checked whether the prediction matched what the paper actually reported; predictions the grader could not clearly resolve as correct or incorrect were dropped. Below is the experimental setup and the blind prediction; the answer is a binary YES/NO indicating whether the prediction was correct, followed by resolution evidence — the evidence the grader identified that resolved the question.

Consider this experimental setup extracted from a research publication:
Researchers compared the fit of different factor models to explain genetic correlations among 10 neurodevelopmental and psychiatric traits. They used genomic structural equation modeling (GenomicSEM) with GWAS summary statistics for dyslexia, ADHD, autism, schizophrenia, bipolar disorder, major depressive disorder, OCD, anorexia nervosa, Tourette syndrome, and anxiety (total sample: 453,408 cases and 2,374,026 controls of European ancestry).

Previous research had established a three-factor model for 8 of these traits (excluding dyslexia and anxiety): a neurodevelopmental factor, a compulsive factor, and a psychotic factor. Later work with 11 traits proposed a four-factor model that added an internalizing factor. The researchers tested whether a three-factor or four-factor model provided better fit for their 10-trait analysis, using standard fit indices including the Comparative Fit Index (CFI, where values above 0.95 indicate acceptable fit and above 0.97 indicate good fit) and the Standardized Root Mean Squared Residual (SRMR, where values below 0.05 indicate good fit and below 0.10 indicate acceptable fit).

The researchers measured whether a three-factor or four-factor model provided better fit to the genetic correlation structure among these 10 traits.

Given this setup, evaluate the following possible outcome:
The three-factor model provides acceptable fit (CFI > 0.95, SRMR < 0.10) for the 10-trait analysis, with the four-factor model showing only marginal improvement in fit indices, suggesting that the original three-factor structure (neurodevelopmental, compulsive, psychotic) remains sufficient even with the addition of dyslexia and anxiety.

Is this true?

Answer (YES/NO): NO